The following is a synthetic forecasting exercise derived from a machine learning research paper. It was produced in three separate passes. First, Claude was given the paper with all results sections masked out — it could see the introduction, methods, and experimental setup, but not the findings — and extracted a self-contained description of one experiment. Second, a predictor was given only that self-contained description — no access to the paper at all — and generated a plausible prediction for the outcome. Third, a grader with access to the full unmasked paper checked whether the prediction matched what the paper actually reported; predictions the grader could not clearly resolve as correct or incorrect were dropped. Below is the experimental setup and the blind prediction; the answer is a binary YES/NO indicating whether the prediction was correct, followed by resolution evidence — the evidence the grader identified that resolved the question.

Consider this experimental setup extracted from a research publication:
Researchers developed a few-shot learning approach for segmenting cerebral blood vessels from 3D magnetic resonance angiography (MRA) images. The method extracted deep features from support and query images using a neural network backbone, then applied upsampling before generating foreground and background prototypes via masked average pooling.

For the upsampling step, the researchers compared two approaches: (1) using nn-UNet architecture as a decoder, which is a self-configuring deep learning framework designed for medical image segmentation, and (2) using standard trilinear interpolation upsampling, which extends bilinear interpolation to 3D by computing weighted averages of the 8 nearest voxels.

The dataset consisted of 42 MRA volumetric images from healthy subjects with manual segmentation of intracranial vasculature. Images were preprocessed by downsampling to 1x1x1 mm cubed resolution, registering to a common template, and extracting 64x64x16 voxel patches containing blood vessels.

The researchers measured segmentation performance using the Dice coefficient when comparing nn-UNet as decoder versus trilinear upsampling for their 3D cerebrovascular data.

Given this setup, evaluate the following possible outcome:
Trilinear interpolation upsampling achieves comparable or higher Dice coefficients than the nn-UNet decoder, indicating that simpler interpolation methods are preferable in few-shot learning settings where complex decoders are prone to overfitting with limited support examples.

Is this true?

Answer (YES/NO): NO